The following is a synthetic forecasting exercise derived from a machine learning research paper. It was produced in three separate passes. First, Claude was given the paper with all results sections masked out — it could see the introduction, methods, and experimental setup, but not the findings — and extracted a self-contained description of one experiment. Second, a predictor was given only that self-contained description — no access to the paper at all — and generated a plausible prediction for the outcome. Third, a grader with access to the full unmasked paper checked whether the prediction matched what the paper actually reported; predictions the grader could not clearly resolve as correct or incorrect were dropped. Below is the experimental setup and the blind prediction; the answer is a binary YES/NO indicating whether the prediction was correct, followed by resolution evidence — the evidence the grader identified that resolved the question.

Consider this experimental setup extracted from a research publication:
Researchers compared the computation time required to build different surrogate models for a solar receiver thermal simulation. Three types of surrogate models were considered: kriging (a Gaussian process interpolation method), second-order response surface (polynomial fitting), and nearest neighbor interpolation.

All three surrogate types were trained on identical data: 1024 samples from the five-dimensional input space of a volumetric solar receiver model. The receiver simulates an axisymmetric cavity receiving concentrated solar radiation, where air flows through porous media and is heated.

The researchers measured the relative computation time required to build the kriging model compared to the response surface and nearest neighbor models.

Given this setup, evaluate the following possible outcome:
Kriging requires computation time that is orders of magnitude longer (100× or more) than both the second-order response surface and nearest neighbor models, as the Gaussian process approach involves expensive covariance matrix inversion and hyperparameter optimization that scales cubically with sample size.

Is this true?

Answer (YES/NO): YES